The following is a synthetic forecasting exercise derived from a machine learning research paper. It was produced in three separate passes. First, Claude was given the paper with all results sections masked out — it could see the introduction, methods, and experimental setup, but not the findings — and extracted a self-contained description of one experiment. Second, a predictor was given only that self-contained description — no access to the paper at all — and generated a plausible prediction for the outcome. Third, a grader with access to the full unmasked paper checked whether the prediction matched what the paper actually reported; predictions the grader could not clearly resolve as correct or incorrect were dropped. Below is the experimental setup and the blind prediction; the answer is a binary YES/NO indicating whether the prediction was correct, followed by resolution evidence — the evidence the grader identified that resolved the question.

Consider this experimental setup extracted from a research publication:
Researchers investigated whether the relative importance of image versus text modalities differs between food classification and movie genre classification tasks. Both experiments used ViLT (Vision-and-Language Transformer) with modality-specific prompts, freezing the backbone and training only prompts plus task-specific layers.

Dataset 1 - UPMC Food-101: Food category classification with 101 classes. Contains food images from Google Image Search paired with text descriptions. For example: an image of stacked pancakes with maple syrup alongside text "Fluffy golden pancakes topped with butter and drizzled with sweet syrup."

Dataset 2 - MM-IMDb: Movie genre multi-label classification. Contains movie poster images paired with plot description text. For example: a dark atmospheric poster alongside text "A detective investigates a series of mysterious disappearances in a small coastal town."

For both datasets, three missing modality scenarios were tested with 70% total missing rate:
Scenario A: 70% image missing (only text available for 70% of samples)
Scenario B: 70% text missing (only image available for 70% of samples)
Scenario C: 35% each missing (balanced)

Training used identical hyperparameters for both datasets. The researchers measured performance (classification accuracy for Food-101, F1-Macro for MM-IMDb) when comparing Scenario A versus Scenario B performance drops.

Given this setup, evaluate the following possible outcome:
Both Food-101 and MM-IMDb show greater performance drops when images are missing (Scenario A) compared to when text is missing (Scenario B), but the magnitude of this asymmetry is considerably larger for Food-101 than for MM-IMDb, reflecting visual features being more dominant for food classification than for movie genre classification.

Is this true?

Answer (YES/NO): NO